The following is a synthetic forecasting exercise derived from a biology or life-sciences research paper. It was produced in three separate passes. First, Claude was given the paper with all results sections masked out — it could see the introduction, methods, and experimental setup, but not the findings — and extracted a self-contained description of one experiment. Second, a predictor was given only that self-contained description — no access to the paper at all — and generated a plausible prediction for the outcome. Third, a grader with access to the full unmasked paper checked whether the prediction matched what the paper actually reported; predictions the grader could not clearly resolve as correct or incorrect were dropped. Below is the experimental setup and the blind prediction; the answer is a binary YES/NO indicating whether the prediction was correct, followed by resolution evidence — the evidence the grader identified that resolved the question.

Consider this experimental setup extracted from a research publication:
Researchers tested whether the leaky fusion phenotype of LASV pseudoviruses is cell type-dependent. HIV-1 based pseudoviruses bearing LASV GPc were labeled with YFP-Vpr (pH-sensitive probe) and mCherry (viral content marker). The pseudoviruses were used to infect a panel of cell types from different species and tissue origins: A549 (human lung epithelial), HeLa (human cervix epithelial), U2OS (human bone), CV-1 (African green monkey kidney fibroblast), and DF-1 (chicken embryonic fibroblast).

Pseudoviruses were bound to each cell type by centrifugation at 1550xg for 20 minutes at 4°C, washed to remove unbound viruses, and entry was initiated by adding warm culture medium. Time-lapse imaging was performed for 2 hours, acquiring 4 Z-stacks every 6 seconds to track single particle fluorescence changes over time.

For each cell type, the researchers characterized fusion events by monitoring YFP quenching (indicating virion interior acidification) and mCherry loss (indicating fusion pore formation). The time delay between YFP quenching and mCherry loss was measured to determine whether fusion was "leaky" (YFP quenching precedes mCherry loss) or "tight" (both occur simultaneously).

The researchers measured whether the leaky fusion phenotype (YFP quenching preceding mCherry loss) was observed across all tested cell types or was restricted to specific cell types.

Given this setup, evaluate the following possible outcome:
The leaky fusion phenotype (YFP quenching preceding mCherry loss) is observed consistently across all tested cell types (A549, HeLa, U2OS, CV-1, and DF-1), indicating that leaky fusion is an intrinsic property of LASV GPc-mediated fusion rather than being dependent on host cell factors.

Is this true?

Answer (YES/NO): YES